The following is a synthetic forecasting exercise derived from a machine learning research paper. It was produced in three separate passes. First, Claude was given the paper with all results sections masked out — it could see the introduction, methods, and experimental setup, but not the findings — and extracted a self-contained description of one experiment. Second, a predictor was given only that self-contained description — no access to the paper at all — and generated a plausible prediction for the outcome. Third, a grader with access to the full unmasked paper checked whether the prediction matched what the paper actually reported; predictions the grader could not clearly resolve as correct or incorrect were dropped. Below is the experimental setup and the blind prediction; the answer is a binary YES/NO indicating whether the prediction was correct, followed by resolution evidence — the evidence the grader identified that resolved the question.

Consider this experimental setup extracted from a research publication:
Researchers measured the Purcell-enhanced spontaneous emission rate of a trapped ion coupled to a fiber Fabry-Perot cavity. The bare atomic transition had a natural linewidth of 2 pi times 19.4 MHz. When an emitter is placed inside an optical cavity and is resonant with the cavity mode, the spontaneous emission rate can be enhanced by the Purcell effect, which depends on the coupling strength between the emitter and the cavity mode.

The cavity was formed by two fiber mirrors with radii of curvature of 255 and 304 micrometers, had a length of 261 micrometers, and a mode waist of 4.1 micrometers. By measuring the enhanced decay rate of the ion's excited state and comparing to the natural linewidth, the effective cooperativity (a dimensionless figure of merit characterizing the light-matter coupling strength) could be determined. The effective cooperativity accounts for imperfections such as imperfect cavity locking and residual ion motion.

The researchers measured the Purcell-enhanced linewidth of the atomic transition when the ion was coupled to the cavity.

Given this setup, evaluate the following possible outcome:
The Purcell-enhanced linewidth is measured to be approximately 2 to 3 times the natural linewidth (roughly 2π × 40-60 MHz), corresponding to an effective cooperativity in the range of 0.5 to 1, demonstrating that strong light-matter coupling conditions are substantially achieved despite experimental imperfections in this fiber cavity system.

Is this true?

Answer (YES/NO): NO